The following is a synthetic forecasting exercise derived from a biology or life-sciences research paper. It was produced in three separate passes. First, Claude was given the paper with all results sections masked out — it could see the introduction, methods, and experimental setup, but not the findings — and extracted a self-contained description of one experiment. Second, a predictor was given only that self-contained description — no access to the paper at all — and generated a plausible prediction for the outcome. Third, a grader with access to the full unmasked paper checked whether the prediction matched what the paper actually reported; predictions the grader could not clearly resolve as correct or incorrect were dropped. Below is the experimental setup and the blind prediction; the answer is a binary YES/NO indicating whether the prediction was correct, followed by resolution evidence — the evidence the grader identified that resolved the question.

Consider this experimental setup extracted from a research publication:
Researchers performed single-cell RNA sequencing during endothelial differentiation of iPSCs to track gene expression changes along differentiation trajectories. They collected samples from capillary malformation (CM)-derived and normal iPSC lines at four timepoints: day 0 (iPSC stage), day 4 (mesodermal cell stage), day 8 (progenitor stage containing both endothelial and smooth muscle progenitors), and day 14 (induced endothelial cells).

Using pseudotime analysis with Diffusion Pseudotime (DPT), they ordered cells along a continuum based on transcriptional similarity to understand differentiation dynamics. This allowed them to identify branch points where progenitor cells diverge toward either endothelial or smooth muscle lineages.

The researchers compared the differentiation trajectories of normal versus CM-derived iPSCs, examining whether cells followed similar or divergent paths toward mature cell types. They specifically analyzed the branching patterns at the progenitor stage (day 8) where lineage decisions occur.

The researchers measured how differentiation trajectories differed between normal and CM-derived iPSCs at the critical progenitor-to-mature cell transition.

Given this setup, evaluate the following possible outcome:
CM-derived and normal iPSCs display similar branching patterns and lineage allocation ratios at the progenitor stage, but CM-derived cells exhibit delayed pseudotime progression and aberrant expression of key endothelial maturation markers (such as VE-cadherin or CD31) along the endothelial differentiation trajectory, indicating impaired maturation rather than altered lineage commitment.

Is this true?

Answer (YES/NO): NO